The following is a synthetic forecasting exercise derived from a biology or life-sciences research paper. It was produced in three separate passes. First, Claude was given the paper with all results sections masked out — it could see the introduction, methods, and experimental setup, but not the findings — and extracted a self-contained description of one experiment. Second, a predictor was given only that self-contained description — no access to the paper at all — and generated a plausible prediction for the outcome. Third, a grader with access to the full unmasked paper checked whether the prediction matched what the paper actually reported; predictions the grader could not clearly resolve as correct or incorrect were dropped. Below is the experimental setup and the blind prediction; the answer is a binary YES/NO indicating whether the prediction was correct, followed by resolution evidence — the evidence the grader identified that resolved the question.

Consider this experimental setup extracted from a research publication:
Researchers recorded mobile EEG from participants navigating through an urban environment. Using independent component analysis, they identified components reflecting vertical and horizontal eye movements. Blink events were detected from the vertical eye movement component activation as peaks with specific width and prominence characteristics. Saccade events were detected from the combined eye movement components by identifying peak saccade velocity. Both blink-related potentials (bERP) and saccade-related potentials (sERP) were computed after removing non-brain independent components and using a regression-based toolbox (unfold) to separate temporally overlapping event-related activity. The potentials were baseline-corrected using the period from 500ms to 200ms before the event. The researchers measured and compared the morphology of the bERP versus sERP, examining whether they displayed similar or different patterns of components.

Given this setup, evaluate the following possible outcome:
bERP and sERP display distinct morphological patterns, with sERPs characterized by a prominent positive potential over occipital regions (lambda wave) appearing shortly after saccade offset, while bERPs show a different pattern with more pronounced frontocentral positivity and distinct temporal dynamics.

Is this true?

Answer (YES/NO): YES